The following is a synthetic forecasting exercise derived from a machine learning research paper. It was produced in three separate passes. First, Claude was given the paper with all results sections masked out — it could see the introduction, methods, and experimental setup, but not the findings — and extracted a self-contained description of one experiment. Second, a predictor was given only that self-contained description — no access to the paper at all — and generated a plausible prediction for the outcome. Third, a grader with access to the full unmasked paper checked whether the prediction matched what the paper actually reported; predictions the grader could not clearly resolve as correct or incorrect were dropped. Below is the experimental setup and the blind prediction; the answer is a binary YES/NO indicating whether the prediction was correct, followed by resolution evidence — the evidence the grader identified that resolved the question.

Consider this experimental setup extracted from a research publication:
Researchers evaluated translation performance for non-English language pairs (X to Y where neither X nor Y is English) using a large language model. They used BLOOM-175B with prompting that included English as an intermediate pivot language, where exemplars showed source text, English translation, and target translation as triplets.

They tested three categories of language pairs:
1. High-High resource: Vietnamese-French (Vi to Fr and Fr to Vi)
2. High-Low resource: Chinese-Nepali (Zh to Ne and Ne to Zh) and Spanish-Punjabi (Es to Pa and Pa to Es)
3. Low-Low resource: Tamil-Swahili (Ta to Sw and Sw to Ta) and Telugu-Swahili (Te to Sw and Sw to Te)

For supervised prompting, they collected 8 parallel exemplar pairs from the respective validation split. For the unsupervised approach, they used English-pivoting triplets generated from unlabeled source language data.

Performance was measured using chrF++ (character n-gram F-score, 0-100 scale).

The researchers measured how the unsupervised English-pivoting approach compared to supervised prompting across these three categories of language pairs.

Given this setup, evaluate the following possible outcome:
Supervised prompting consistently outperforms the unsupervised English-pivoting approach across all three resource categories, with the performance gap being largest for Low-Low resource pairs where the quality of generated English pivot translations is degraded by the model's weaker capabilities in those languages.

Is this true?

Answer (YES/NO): NO